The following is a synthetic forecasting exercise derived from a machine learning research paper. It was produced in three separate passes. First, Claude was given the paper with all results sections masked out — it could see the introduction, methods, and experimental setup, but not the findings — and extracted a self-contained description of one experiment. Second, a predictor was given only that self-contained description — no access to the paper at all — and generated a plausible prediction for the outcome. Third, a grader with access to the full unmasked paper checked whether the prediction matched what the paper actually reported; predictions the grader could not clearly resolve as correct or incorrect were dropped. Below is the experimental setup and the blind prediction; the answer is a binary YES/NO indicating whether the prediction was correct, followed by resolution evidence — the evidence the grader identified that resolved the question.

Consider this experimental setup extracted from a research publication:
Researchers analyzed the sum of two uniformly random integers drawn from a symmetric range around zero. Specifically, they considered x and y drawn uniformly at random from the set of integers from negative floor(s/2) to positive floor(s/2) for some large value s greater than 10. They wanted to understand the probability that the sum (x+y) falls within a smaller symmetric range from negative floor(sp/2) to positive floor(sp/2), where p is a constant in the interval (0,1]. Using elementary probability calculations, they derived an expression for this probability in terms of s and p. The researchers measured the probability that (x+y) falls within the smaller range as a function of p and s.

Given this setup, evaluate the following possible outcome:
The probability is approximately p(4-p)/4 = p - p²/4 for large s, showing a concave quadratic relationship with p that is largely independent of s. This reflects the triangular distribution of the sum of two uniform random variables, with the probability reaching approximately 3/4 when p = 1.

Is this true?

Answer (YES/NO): YES